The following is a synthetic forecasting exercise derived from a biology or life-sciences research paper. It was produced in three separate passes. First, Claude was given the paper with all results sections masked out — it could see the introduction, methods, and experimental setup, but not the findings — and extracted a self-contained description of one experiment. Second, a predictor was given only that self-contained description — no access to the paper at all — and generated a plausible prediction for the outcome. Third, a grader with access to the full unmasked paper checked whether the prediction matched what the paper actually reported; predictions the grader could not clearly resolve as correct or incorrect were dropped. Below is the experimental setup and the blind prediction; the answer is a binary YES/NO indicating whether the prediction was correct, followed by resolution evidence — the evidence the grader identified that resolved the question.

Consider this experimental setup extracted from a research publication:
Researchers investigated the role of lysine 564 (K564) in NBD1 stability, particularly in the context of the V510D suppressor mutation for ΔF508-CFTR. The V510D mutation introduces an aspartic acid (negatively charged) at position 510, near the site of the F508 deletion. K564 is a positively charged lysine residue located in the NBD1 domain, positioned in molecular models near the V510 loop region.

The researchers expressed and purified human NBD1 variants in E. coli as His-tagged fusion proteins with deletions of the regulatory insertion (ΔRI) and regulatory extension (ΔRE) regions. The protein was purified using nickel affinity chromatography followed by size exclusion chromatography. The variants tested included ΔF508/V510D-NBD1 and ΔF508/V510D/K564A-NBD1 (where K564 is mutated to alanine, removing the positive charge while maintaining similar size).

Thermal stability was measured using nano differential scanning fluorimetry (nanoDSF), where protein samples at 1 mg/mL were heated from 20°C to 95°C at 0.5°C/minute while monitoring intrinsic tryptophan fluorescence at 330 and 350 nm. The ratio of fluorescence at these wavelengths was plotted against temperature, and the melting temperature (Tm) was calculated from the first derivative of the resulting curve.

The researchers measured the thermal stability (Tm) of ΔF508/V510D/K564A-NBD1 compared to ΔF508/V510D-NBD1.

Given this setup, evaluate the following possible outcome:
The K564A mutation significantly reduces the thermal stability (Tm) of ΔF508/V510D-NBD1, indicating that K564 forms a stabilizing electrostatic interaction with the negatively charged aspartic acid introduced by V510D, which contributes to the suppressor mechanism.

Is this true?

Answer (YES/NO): YES